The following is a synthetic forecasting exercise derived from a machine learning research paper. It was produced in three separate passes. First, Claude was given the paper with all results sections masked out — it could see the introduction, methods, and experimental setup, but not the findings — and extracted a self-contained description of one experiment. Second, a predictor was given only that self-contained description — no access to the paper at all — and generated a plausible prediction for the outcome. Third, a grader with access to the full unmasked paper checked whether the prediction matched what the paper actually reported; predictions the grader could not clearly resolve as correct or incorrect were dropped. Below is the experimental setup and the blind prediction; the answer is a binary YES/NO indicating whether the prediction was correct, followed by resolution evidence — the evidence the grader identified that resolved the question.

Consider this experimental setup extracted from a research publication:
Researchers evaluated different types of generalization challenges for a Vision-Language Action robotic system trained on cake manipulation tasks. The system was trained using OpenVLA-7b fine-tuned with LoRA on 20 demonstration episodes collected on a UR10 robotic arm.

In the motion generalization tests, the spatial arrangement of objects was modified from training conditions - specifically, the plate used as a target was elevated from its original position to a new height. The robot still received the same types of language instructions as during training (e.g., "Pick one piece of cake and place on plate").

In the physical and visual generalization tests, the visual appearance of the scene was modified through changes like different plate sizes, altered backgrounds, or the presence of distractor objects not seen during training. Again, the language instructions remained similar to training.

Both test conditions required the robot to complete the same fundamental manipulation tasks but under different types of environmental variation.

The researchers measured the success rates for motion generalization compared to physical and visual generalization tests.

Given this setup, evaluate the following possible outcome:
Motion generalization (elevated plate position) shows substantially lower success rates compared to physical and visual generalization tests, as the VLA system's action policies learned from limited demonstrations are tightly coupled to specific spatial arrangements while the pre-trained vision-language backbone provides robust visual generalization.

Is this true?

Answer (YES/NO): YES